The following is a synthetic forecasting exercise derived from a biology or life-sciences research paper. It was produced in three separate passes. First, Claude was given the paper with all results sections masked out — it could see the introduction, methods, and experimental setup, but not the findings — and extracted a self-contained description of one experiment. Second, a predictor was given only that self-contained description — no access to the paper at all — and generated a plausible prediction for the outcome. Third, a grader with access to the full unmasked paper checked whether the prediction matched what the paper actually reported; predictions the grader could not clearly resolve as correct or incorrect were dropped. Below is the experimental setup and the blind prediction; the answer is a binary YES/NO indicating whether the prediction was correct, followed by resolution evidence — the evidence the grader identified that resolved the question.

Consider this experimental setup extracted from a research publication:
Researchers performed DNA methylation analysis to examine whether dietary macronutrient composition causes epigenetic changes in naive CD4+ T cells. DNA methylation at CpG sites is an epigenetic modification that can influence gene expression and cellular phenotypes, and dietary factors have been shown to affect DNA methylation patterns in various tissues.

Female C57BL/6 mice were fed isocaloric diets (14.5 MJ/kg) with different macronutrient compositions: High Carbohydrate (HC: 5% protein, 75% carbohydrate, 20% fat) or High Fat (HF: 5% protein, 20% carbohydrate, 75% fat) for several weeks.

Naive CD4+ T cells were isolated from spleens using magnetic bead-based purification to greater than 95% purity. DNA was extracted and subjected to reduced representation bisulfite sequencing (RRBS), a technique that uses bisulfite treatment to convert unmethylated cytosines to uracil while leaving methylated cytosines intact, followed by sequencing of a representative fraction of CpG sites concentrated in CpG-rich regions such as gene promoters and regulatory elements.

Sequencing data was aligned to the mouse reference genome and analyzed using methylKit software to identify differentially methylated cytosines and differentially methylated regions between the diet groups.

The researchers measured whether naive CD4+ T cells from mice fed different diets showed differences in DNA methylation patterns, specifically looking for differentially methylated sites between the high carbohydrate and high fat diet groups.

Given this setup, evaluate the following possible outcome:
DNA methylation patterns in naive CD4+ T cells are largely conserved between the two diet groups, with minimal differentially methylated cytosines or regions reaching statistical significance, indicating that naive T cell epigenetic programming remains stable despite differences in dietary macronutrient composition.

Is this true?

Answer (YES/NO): NO